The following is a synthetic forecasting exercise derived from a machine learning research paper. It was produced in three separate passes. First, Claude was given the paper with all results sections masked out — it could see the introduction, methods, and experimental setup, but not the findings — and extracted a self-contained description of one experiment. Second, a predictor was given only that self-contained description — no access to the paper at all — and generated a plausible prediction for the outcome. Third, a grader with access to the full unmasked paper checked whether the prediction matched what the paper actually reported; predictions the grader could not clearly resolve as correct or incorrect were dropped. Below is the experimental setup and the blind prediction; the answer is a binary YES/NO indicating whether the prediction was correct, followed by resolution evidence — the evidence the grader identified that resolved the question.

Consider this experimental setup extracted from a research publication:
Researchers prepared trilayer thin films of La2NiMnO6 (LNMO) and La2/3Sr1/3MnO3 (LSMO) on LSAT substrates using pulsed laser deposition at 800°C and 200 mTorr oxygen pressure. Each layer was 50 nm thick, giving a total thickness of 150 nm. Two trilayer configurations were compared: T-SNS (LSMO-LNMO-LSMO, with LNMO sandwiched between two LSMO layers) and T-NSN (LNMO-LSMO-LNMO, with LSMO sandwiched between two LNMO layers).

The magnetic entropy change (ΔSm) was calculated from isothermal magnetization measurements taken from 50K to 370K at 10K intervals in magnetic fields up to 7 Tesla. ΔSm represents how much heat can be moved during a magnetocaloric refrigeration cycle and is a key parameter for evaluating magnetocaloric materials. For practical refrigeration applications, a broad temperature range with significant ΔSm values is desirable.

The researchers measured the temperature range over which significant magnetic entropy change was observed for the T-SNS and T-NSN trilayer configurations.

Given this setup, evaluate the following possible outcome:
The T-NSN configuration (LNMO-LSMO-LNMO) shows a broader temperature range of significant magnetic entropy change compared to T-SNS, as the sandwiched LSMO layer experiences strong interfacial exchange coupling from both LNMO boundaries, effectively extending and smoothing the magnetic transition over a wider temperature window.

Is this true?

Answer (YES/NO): NO